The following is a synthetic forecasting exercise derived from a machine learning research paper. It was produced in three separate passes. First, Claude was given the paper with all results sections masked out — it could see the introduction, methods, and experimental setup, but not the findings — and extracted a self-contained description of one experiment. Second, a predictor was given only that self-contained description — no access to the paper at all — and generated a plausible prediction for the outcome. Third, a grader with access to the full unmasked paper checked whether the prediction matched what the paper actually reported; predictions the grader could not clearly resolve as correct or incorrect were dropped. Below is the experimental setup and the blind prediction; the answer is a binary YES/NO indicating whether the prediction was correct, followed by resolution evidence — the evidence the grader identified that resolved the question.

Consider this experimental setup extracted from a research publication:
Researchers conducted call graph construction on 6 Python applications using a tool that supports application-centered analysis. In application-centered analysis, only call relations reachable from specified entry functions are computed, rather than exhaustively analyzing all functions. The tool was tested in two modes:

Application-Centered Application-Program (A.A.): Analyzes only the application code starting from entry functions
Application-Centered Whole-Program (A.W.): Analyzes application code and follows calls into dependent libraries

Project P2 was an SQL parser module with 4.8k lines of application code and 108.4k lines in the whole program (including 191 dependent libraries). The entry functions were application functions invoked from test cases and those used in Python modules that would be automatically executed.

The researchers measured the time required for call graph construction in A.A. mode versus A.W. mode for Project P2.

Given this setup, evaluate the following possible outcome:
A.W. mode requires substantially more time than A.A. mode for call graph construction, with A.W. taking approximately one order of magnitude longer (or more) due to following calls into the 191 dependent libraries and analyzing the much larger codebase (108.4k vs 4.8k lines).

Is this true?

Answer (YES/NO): NO